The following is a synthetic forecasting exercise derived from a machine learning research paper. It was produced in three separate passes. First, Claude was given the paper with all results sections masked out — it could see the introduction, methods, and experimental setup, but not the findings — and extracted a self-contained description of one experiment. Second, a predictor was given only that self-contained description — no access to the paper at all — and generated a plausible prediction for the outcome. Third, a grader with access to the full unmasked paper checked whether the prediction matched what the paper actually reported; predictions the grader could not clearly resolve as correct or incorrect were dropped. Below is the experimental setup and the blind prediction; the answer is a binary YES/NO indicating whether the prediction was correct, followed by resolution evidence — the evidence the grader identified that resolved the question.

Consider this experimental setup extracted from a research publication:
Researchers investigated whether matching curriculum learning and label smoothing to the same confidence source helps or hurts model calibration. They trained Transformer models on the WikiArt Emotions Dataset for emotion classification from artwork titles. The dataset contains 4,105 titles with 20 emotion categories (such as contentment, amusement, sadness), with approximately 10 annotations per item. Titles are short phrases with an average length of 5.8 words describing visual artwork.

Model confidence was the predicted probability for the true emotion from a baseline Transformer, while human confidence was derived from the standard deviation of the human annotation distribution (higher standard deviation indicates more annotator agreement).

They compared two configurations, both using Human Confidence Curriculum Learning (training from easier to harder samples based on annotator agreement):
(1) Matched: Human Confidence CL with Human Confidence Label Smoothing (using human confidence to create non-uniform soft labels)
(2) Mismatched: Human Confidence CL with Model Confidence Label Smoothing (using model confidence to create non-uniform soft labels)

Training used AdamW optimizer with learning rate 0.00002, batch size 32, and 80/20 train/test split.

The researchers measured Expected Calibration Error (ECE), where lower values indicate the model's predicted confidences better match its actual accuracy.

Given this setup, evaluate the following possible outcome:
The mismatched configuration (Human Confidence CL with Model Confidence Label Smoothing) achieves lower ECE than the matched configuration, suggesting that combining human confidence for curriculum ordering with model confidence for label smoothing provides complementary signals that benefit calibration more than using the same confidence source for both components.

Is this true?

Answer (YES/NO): NO